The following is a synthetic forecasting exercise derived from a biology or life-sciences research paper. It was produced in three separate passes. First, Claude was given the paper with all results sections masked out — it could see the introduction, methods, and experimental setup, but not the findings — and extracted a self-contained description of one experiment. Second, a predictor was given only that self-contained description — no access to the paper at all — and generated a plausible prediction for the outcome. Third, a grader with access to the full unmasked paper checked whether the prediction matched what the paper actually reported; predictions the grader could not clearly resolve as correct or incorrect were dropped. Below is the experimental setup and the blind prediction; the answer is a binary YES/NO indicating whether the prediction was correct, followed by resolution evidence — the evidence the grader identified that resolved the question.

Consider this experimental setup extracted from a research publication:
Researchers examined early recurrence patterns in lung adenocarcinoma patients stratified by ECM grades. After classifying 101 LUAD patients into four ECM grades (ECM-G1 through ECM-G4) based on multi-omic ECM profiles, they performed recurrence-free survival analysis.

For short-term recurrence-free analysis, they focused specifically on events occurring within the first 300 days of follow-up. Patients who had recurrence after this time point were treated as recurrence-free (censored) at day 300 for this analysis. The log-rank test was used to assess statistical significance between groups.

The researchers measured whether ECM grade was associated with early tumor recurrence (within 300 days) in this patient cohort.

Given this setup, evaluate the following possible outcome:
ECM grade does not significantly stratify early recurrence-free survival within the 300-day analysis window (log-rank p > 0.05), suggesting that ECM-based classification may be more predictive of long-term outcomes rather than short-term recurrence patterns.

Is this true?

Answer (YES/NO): NO